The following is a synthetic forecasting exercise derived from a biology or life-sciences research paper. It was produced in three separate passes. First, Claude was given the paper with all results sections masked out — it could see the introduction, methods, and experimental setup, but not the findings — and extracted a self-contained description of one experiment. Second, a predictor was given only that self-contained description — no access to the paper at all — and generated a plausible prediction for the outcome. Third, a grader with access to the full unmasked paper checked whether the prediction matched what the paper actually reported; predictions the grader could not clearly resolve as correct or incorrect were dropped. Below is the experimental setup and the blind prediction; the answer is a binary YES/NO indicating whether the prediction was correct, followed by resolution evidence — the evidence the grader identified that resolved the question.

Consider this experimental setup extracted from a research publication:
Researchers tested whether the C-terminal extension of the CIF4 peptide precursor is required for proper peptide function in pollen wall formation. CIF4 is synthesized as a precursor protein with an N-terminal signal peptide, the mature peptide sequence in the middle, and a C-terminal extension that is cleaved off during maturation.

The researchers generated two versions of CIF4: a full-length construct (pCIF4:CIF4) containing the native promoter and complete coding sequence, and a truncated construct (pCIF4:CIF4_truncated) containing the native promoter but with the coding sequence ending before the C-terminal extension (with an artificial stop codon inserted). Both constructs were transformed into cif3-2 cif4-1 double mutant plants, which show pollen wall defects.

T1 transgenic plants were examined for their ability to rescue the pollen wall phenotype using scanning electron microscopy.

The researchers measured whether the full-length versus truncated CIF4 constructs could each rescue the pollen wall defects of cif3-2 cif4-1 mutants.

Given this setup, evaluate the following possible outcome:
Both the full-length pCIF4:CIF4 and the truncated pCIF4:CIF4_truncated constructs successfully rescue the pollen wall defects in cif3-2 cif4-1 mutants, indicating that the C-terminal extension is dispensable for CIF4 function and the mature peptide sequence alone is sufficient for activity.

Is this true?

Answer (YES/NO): YES